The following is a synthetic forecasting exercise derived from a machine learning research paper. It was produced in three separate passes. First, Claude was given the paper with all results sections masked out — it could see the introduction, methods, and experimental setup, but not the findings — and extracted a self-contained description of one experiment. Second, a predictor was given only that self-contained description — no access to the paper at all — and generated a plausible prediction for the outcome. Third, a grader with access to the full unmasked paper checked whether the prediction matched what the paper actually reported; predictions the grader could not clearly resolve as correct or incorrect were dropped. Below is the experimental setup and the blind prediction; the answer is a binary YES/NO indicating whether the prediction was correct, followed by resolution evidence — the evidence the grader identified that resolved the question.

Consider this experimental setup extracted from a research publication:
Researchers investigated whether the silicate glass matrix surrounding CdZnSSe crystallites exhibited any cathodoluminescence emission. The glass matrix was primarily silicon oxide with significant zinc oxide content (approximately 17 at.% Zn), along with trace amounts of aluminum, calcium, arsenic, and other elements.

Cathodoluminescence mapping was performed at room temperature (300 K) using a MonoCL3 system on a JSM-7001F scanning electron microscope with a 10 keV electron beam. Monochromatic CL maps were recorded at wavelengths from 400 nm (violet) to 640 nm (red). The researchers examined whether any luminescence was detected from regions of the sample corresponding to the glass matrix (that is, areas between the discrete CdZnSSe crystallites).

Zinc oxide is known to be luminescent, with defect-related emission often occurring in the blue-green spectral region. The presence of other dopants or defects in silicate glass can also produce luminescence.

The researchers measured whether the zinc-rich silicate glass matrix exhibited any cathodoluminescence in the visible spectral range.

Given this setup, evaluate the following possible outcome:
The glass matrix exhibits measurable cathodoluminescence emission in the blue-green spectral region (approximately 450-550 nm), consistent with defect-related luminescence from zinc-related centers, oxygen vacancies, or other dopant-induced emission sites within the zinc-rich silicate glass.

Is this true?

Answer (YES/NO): NO